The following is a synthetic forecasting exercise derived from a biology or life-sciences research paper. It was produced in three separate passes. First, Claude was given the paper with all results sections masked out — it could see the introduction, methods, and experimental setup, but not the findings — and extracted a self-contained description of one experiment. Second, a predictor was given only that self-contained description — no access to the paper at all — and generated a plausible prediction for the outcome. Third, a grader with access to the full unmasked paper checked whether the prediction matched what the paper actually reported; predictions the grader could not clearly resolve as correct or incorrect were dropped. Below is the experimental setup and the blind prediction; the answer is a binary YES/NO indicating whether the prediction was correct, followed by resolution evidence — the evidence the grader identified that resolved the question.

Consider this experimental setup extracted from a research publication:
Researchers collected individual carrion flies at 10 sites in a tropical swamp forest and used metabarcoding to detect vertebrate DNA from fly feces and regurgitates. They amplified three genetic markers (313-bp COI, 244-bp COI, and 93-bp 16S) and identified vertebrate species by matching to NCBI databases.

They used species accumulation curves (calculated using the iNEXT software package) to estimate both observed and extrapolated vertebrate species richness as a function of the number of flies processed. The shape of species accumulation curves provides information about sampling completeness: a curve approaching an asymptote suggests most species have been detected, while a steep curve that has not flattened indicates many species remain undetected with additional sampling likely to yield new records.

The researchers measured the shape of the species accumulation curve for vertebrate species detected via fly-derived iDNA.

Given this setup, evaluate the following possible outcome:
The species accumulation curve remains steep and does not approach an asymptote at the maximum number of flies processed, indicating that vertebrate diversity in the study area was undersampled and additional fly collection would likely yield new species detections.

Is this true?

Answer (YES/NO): YES